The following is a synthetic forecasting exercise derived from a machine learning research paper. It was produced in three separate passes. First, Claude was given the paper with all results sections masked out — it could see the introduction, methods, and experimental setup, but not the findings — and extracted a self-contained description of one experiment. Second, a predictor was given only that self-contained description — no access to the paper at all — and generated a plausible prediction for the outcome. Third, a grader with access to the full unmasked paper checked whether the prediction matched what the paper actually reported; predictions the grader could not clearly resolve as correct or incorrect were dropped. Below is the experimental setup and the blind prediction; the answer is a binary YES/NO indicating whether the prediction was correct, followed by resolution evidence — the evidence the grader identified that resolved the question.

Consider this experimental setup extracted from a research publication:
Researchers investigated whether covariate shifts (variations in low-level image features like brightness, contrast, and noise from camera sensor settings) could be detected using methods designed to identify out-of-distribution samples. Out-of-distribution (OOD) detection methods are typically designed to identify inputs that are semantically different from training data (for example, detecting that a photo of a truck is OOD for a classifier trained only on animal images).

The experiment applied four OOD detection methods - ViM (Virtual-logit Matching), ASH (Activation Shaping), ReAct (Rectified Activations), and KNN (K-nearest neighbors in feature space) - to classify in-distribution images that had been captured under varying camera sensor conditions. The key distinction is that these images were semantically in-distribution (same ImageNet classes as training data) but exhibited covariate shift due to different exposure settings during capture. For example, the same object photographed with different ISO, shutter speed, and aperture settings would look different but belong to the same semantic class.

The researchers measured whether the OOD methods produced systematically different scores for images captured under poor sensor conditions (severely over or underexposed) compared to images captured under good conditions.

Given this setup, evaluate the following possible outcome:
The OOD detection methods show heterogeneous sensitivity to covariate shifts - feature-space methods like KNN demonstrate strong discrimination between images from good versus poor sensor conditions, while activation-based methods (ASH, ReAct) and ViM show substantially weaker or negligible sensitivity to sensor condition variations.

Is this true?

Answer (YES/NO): NO